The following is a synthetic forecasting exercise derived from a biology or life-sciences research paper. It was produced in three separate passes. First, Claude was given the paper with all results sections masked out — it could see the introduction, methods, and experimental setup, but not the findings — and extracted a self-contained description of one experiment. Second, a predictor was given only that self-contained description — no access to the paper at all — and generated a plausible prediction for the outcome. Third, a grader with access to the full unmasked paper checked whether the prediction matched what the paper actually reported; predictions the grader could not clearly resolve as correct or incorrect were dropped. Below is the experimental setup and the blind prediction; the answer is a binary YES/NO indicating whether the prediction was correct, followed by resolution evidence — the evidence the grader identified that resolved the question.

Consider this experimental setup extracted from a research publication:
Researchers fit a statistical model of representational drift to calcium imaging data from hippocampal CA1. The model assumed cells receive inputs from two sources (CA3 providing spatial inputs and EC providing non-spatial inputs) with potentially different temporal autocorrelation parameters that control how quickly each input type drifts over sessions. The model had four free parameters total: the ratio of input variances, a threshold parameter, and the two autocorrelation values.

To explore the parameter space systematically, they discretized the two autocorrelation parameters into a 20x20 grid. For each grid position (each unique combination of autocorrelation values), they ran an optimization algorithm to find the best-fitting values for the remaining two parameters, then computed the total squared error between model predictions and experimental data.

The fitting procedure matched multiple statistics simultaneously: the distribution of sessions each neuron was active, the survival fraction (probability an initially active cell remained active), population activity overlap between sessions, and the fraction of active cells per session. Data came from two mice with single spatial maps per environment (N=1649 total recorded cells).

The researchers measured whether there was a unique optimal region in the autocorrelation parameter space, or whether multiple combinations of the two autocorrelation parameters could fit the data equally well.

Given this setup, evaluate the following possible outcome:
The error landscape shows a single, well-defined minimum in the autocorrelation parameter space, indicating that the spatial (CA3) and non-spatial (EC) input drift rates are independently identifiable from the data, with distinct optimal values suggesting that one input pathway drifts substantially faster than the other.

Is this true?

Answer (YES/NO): YES